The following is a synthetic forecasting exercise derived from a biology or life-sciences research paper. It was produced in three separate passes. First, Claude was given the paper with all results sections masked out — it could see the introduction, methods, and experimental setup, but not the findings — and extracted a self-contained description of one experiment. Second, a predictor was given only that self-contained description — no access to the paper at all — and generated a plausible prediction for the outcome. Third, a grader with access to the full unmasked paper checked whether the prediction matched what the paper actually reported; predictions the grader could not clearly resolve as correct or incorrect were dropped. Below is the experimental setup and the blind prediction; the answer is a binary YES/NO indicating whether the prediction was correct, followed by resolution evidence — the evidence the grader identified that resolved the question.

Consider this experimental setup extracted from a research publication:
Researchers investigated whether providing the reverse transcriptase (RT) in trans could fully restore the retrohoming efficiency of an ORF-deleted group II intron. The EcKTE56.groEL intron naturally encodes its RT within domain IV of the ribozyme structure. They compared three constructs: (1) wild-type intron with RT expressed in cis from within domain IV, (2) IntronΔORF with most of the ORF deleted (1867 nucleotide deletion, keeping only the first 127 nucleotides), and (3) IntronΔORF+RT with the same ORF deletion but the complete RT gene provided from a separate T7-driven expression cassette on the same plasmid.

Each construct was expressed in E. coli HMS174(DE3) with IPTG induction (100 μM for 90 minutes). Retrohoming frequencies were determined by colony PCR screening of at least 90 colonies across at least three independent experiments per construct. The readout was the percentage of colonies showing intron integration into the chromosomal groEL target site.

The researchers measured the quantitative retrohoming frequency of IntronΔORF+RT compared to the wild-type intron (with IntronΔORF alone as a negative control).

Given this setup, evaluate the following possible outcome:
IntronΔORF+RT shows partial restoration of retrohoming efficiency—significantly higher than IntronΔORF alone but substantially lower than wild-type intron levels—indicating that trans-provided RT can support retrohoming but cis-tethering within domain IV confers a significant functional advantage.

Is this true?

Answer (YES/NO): NO